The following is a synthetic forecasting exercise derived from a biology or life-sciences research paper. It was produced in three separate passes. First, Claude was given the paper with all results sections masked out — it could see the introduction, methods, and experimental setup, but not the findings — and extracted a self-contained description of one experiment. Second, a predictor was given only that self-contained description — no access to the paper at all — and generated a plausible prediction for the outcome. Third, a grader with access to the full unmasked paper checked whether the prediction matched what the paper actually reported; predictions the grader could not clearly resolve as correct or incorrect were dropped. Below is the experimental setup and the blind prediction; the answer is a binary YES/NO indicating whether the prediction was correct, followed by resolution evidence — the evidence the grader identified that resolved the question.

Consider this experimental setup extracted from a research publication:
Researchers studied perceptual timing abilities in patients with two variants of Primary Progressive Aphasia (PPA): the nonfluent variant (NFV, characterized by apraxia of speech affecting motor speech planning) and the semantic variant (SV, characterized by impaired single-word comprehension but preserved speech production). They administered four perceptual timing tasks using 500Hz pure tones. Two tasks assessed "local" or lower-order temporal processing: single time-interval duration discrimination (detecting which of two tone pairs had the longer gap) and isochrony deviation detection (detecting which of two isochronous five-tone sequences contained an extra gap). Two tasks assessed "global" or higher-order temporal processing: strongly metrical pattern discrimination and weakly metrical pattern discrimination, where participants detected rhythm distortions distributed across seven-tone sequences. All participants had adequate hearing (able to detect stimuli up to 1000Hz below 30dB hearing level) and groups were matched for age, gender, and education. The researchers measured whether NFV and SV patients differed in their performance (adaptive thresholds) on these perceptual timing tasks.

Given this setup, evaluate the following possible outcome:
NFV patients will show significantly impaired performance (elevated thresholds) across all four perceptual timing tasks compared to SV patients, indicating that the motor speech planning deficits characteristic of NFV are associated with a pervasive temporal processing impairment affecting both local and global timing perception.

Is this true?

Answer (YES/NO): NO